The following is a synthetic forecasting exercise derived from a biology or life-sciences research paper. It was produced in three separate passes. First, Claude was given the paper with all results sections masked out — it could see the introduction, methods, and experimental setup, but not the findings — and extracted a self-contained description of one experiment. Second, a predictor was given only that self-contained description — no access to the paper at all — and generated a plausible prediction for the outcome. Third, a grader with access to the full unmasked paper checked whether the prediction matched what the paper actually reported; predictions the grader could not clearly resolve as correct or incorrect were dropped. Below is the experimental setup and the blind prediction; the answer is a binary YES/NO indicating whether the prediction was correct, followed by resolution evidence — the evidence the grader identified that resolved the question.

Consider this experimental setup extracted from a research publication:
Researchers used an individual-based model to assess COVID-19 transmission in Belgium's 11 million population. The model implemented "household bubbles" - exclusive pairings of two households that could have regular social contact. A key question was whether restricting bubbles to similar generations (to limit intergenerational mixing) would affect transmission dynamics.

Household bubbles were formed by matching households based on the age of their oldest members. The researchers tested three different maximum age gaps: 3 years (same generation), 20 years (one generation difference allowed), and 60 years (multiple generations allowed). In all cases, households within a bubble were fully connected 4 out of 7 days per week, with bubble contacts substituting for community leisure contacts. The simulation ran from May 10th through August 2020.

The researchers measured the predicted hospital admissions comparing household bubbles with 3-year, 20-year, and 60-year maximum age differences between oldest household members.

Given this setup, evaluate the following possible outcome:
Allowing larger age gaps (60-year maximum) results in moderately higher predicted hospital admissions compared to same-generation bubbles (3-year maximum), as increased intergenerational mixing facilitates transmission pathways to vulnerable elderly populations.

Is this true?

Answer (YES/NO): NO